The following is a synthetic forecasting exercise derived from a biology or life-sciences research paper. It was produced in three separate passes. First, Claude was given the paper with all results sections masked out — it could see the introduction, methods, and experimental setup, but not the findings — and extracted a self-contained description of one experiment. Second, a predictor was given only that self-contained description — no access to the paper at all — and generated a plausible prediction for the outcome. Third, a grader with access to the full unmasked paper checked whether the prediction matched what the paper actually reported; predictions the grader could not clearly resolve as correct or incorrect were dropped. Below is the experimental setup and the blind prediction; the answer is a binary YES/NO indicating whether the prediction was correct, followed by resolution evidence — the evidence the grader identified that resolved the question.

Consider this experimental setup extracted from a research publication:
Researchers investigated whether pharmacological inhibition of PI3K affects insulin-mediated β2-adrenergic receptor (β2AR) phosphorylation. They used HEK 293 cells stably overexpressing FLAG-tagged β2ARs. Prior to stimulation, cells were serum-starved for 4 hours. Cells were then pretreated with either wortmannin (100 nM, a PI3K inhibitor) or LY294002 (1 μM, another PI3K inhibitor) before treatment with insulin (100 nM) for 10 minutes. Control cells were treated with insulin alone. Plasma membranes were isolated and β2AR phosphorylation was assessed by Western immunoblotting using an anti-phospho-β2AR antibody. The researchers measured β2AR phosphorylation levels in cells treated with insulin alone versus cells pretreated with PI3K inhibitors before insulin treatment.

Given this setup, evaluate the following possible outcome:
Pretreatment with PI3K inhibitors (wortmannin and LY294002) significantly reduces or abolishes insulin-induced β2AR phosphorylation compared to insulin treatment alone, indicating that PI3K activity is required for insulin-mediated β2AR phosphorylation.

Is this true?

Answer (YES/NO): YES